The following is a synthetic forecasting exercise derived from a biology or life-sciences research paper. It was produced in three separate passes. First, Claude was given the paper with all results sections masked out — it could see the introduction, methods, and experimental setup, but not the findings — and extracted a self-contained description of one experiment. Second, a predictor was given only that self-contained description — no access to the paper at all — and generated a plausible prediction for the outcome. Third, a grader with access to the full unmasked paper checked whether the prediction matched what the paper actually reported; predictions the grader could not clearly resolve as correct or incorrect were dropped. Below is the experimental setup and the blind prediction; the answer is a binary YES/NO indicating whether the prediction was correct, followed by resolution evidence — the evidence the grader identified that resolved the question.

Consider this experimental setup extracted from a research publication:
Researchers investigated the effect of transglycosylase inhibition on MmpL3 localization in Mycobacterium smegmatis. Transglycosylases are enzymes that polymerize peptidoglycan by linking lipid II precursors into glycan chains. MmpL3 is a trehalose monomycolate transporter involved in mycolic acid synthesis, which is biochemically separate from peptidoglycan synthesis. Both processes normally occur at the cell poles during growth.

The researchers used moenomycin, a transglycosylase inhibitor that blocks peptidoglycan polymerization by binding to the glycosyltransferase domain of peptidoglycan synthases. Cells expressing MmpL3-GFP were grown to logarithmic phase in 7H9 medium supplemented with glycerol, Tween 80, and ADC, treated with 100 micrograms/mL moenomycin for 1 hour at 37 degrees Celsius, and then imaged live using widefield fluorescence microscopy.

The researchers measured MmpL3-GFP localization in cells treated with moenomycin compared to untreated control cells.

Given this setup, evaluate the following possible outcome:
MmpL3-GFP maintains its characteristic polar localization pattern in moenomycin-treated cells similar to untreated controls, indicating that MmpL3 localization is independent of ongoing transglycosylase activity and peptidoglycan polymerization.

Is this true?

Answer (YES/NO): NO